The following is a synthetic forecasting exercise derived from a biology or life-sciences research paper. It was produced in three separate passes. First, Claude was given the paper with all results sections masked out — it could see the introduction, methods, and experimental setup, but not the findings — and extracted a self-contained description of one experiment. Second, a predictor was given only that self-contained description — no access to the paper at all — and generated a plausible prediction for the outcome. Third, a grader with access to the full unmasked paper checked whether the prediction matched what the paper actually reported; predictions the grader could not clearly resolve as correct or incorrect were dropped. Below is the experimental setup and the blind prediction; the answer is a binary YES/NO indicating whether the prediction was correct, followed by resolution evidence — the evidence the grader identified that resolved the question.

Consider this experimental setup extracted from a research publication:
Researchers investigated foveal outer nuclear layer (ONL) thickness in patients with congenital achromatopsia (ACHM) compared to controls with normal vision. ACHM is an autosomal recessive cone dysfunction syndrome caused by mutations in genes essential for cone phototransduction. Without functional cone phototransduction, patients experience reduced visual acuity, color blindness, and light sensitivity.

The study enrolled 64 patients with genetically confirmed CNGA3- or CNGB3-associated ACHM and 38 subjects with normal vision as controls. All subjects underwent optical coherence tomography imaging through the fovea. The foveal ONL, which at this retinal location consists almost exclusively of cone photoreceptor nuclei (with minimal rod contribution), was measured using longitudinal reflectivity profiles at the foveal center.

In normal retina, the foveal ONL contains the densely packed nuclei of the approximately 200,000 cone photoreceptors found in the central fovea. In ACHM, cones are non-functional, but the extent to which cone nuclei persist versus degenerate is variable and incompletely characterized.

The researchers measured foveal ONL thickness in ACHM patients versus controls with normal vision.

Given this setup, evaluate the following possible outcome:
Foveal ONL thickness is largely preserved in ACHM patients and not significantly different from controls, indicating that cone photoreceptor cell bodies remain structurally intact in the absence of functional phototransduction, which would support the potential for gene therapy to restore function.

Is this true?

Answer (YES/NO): NO